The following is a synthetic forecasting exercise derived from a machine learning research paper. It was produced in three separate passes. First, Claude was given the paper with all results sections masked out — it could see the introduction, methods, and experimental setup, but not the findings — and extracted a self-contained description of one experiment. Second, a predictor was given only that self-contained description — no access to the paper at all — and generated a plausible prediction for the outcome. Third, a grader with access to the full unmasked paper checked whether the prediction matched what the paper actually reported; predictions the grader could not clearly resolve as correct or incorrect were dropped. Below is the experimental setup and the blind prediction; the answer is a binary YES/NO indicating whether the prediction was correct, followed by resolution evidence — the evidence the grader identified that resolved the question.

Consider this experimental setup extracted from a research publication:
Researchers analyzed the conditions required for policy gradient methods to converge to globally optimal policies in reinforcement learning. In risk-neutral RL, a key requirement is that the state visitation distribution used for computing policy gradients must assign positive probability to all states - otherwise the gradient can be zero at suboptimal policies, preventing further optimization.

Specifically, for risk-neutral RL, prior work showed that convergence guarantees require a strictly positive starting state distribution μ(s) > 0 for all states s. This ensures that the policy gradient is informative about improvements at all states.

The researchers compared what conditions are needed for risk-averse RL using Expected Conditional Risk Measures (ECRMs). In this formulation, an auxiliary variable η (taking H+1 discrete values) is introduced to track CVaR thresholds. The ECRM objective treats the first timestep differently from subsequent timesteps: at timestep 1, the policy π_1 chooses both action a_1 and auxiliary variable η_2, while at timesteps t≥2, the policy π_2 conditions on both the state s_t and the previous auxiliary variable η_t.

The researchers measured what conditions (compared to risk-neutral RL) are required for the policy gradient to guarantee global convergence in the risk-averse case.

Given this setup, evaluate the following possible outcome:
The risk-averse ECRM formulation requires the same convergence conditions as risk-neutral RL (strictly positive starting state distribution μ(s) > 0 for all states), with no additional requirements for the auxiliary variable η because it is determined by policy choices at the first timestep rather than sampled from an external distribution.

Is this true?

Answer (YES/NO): NO